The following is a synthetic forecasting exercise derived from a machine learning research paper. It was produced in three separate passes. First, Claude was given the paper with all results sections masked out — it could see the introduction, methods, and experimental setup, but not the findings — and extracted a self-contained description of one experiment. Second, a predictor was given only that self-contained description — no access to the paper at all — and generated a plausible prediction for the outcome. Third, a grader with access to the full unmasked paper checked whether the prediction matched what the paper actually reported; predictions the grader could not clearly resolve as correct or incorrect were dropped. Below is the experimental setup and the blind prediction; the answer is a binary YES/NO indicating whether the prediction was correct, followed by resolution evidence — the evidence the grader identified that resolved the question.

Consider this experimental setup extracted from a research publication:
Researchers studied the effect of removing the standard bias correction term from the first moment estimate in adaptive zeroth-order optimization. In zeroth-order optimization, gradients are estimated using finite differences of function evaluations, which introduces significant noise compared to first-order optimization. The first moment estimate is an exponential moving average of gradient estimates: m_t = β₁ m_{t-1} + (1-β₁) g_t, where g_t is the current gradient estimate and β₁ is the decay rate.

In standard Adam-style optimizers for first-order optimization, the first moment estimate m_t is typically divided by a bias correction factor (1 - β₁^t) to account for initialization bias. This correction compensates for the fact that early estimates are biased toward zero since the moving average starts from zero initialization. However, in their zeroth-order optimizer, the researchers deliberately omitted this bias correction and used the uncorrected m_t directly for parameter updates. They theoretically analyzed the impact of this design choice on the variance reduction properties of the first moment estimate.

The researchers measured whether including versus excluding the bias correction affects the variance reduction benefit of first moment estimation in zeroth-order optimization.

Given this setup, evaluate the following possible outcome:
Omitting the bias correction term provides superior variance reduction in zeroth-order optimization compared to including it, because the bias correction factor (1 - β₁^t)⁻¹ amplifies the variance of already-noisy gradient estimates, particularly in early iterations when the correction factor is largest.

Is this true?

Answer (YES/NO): YES